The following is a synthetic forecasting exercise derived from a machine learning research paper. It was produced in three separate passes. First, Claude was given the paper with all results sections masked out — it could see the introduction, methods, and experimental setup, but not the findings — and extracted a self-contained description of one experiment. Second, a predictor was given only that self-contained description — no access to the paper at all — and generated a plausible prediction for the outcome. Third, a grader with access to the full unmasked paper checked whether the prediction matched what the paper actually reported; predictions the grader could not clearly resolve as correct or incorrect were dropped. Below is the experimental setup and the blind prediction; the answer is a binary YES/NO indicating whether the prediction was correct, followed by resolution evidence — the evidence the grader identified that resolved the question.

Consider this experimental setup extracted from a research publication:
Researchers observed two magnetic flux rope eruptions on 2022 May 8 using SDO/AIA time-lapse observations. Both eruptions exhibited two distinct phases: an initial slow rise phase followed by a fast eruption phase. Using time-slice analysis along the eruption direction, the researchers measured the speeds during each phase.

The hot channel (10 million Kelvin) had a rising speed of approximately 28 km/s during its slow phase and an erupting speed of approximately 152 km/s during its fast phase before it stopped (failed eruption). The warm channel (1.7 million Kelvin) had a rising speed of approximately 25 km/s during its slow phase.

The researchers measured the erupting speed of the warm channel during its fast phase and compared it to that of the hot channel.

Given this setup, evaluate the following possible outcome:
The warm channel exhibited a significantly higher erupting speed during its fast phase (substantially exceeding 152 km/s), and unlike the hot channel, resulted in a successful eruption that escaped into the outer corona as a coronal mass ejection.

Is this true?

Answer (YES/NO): YES